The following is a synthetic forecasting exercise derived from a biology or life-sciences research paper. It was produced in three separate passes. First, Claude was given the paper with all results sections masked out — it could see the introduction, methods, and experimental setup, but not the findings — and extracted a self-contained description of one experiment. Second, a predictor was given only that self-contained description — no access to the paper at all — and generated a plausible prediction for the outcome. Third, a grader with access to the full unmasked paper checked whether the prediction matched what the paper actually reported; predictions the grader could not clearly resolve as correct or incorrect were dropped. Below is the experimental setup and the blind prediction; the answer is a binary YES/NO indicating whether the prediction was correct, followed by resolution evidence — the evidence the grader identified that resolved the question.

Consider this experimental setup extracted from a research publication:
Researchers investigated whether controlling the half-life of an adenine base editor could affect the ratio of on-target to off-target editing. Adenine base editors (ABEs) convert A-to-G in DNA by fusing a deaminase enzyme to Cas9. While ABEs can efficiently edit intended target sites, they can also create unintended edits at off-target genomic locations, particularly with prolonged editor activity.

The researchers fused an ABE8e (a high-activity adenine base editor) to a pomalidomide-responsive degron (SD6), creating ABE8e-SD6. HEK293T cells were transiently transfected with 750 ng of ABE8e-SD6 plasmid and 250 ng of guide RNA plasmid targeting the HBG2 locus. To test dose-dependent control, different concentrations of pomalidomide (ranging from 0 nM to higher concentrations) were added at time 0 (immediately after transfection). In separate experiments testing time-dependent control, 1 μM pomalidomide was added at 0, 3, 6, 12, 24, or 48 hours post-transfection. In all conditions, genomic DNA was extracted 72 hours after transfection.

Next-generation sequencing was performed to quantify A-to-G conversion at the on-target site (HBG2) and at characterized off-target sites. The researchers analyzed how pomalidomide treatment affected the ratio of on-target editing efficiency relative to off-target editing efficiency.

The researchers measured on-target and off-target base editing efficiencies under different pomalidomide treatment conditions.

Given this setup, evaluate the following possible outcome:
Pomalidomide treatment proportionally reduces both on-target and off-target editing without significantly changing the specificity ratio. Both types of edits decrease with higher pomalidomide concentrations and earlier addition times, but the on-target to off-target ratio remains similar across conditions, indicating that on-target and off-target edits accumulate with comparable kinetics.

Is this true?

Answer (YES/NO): NO